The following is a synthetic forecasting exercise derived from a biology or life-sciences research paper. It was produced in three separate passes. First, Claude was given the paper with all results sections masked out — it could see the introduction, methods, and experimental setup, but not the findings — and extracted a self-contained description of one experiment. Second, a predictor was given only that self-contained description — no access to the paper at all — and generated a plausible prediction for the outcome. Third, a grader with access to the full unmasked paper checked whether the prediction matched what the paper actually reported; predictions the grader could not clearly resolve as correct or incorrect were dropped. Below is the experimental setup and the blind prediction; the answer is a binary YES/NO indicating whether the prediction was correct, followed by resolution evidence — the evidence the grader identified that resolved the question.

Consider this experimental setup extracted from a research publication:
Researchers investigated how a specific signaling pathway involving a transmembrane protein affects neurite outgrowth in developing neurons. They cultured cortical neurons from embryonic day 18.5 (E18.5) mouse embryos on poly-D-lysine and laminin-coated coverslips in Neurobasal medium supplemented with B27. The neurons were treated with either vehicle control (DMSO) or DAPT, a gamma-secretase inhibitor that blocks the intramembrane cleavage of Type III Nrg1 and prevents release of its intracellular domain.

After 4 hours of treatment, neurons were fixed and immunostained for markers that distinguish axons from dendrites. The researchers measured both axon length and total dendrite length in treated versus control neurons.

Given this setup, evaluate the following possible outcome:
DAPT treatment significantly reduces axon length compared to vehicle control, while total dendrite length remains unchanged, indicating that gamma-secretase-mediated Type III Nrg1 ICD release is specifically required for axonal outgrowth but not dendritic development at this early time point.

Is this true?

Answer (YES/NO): NO